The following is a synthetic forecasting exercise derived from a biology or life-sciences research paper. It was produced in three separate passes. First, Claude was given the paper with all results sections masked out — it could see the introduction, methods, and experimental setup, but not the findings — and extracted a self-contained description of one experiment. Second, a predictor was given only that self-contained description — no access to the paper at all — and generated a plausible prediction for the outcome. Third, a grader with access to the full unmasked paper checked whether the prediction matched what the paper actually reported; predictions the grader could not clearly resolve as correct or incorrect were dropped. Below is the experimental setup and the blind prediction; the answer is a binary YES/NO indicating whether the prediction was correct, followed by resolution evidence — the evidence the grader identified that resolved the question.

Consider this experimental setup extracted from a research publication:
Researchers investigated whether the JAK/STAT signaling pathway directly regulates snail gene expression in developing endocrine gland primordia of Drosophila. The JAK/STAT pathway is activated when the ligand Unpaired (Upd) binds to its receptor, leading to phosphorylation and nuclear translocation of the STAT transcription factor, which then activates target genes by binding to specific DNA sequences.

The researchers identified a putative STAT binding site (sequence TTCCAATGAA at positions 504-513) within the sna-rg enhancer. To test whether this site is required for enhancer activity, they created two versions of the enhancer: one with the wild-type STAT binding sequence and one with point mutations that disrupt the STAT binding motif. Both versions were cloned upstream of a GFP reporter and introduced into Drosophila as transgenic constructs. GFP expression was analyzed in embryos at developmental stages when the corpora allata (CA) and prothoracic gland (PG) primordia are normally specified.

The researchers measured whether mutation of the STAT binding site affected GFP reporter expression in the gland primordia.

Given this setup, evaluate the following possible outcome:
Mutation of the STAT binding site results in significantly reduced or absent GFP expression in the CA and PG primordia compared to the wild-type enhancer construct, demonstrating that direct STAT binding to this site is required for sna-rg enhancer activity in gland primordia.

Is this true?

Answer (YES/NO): NO